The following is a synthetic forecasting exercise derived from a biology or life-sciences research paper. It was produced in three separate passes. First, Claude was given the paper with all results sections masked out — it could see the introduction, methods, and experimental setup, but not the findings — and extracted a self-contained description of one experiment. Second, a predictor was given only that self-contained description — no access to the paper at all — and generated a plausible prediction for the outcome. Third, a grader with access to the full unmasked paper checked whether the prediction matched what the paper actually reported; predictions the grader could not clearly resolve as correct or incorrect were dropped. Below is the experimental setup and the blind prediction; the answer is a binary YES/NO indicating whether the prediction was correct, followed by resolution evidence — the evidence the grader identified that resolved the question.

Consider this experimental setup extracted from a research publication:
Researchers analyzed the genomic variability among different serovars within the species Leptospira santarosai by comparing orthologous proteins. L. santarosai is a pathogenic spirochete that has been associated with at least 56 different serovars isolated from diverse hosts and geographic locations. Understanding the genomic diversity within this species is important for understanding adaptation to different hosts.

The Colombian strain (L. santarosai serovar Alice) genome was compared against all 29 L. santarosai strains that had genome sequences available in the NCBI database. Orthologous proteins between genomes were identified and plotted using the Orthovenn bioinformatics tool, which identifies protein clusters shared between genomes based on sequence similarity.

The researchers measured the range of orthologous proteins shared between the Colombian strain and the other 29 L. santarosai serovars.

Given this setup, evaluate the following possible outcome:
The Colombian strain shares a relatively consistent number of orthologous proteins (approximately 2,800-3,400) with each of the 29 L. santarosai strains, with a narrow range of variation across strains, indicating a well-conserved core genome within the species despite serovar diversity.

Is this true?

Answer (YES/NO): NO